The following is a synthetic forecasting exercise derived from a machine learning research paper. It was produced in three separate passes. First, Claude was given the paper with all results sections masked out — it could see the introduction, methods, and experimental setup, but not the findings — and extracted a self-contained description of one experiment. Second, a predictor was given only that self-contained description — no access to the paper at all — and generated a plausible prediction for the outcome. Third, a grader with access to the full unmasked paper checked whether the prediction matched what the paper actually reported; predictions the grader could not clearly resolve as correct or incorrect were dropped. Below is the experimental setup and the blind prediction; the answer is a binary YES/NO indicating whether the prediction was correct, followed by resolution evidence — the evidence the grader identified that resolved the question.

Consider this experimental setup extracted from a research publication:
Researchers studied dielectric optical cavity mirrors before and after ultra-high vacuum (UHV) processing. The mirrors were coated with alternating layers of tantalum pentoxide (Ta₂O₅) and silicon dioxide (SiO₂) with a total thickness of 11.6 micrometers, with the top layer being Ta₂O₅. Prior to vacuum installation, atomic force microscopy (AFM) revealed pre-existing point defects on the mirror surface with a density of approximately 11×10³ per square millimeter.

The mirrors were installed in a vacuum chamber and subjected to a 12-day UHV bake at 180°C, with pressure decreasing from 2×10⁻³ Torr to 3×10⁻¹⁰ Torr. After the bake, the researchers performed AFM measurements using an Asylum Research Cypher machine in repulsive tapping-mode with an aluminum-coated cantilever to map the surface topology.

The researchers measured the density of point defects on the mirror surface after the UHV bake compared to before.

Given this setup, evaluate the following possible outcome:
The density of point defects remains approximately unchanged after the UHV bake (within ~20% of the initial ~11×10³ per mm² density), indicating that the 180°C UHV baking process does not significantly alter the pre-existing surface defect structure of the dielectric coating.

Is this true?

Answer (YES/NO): NO